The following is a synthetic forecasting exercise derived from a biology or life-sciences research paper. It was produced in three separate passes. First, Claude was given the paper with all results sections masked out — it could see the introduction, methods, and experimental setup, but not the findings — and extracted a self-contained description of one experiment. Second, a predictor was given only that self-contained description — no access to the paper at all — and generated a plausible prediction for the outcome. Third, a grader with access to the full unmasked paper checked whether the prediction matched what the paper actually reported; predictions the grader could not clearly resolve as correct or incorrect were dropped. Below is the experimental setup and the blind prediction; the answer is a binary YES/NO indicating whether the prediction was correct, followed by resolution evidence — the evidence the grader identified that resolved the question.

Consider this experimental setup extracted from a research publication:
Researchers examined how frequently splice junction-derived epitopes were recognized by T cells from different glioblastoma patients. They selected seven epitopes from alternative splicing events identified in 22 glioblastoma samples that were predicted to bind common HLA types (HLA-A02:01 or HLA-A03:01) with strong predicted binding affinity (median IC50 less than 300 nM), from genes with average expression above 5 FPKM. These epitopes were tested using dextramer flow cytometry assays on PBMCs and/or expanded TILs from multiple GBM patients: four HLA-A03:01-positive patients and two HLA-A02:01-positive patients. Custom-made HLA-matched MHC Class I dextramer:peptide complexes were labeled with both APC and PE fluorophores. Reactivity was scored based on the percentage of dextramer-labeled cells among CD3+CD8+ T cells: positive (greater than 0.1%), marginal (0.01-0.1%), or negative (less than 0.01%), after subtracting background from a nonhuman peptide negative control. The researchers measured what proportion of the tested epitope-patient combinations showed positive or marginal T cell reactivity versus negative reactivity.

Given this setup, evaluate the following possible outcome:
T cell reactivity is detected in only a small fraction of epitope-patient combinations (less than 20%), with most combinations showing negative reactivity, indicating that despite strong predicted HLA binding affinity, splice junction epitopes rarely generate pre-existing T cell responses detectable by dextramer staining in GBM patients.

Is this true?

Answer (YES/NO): NO